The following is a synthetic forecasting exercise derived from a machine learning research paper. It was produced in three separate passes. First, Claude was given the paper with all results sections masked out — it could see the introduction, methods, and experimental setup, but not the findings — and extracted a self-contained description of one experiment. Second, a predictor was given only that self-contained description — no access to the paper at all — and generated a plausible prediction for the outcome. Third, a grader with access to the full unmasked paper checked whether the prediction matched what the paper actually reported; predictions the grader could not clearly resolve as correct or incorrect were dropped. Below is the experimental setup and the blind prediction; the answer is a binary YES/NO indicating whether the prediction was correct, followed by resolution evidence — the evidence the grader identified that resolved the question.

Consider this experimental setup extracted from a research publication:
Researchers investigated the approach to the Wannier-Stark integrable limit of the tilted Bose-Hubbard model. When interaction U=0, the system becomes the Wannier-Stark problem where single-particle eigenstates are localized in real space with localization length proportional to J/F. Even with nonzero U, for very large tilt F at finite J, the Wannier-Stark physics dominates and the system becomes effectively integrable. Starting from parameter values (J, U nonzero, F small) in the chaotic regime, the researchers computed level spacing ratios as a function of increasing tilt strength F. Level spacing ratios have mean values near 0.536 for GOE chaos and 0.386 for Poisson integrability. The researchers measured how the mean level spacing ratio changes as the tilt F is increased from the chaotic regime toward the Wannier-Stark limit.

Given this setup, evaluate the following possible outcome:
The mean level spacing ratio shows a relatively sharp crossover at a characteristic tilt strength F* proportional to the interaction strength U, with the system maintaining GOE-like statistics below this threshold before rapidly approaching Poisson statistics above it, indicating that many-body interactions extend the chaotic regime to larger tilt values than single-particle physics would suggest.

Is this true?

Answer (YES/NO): NO